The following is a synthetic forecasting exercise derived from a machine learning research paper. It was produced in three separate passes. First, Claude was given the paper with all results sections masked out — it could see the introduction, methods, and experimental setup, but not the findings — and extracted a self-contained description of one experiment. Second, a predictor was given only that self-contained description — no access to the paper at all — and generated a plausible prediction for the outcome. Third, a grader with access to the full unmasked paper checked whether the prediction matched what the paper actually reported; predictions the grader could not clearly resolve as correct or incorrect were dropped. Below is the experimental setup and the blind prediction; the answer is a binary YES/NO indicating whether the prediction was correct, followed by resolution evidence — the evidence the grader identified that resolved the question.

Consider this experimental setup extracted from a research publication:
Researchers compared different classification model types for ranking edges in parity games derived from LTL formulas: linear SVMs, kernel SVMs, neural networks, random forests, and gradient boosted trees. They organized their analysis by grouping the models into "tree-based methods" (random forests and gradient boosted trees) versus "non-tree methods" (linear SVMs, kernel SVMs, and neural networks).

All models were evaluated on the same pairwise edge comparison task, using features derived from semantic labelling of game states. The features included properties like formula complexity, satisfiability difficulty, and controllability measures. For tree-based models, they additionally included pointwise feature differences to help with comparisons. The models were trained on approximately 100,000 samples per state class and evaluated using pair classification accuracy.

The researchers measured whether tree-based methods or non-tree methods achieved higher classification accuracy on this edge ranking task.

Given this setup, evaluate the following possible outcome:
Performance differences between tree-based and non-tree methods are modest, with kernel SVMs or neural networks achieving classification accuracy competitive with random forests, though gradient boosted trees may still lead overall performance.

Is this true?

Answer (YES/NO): NO